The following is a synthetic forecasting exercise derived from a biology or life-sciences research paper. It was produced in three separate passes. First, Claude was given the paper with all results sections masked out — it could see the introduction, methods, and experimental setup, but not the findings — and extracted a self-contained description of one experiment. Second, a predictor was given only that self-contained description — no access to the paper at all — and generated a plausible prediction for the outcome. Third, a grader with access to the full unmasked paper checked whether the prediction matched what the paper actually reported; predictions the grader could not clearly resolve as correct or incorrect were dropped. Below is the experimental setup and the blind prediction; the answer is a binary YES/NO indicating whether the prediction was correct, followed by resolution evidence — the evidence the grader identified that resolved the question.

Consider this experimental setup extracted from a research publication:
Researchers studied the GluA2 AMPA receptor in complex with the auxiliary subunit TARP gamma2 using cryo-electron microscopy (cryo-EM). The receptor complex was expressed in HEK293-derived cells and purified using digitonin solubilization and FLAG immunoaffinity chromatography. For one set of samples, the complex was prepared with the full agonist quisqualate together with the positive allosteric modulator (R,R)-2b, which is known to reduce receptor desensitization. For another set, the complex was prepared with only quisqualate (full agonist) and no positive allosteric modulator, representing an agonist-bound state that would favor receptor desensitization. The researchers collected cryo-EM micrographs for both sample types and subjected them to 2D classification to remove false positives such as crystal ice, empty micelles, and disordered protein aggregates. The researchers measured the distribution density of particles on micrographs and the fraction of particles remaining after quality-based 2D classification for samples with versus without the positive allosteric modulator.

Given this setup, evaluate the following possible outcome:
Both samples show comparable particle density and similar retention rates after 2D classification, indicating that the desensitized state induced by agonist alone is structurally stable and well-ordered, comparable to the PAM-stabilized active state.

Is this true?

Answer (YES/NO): NO